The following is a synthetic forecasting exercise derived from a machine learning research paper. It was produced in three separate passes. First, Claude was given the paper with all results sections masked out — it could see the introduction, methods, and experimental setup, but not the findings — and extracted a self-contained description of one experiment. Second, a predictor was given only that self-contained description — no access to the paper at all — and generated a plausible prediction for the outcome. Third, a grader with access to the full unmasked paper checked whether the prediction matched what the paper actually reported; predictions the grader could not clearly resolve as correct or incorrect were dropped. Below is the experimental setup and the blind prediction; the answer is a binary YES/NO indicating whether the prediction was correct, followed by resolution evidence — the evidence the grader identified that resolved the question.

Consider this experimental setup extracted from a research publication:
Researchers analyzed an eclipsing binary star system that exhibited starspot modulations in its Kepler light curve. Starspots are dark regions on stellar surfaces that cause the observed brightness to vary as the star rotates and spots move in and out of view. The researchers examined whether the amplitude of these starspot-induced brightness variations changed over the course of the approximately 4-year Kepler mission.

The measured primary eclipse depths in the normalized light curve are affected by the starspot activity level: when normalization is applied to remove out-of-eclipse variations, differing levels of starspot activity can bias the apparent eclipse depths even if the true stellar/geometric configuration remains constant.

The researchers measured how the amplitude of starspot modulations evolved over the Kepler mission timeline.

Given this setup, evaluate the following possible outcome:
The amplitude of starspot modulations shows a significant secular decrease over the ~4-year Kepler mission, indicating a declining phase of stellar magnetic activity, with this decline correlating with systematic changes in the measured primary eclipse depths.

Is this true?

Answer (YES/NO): NO